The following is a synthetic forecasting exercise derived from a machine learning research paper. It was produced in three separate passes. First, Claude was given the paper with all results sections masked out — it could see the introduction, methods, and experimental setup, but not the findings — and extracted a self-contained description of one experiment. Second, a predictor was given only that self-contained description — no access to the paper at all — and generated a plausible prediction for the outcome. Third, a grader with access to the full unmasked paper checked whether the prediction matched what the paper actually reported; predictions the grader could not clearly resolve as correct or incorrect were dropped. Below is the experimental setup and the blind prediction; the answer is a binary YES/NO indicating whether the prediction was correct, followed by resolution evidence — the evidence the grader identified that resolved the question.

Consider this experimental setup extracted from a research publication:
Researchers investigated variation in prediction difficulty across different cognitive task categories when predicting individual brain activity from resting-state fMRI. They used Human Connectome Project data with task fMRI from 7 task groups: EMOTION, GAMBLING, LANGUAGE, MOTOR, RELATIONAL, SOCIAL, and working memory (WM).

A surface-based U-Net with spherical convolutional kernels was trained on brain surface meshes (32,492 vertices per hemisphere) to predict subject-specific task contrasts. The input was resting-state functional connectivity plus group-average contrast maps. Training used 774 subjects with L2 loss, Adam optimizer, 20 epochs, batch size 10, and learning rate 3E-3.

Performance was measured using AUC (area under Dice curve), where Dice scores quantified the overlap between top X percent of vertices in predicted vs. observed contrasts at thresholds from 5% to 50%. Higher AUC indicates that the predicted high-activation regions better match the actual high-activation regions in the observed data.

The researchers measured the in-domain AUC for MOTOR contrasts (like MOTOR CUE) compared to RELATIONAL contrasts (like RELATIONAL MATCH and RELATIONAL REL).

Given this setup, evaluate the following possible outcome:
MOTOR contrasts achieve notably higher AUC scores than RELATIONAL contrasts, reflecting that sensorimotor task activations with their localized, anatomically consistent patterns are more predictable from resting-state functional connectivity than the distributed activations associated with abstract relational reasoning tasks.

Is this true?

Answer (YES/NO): NO